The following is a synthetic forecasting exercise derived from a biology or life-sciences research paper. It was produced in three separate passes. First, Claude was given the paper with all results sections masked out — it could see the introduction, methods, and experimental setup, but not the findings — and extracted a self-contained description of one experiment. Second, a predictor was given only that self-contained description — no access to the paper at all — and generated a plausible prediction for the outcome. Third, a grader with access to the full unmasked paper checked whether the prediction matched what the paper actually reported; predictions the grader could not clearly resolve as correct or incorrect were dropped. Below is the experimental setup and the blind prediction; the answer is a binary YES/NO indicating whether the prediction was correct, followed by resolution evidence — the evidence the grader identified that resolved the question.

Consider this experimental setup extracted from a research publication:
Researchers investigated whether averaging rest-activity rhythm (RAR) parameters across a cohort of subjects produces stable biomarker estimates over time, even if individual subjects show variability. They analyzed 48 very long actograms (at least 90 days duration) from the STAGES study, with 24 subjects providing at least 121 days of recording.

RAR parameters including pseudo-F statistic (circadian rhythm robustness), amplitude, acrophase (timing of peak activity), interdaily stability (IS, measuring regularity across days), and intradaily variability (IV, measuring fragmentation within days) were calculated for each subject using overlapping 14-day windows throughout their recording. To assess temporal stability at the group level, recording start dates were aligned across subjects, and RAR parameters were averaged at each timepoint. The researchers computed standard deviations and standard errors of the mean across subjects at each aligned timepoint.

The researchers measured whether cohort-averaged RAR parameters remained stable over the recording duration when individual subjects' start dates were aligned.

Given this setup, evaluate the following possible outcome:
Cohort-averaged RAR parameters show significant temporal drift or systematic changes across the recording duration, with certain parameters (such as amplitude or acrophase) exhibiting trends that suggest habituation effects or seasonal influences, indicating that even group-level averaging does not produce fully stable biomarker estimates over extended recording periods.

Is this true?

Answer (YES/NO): NO